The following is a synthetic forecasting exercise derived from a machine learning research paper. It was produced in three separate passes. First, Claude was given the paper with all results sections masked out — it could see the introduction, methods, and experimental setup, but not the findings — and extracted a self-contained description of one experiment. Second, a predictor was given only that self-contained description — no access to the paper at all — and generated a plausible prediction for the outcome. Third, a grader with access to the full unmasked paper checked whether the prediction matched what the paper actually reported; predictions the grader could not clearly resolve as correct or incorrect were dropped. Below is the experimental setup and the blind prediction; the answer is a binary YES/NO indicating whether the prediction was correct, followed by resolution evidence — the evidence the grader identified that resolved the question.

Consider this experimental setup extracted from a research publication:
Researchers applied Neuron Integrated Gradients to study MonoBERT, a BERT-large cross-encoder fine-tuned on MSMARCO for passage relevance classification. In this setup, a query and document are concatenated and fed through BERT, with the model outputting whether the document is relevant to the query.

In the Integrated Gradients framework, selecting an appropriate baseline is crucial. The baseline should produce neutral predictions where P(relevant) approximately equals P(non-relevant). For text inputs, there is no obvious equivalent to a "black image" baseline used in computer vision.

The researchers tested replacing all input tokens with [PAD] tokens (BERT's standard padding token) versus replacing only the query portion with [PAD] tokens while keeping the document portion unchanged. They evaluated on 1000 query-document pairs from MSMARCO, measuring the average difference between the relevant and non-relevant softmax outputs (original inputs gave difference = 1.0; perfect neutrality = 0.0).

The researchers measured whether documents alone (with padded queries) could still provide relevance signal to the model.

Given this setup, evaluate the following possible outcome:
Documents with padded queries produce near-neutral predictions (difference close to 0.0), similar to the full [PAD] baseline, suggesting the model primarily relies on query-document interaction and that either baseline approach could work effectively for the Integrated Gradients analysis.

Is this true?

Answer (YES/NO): NO